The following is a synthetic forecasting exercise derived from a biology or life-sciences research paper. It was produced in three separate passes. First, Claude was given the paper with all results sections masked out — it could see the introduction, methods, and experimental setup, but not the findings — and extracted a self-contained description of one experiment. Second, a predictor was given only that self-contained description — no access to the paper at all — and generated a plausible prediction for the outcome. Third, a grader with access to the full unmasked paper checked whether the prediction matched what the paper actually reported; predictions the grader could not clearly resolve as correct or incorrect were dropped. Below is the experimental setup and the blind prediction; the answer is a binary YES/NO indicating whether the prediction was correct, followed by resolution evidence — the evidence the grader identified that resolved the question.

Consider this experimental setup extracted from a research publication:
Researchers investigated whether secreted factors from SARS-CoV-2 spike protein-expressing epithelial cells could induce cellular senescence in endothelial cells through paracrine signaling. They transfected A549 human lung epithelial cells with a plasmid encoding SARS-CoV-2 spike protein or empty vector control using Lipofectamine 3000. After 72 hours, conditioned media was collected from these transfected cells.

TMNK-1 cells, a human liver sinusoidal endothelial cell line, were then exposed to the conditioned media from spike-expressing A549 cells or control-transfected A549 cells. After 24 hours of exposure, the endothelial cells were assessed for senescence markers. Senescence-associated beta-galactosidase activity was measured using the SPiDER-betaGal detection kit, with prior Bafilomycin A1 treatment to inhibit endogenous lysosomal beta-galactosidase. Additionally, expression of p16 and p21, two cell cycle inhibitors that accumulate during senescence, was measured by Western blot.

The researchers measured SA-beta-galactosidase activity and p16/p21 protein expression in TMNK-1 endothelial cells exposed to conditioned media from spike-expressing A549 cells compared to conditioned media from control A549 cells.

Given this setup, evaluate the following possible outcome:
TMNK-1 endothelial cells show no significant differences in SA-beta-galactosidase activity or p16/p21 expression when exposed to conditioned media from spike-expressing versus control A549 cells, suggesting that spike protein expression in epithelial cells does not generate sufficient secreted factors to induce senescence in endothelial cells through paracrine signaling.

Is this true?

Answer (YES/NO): NO